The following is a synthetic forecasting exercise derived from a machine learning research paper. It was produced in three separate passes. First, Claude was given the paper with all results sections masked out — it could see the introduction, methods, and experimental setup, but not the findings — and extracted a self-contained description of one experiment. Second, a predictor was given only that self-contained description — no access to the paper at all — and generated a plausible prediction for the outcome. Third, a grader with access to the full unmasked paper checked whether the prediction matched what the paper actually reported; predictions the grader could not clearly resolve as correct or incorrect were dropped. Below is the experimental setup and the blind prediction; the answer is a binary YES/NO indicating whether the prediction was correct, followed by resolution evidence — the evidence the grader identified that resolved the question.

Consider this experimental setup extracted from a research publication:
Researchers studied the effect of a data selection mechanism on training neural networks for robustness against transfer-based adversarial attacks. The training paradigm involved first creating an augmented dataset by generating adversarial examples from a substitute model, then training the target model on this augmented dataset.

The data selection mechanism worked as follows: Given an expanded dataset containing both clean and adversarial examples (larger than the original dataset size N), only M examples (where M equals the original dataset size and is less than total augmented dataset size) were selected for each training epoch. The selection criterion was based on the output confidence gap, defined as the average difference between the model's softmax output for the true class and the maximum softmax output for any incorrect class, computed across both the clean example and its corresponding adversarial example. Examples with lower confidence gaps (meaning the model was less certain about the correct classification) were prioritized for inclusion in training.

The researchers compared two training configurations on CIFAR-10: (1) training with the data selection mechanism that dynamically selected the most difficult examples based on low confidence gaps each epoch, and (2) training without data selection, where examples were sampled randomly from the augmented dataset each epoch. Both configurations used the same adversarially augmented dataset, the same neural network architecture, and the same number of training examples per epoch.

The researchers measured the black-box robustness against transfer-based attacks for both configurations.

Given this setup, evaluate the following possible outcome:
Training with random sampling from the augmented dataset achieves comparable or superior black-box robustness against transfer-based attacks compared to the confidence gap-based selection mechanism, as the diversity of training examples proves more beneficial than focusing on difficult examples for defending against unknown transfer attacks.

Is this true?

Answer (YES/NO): NO